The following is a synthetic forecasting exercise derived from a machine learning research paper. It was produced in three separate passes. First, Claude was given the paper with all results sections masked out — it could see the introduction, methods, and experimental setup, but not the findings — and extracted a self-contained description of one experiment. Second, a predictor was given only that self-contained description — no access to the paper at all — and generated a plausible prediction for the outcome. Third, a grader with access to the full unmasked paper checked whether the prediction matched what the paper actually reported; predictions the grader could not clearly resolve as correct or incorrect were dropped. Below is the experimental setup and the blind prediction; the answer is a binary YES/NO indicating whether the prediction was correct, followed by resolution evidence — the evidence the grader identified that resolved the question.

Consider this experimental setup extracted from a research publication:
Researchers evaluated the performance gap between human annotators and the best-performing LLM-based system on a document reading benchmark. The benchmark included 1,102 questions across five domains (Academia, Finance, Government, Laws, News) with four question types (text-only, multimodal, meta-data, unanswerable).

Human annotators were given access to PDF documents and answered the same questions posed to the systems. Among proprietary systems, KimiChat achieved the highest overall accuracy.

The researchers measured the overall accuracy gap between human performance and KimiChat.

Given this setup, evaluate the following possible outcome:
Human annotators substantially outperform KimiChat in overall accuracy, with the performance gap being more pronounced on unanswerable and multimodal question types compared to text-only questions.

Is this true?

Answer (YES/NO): YES